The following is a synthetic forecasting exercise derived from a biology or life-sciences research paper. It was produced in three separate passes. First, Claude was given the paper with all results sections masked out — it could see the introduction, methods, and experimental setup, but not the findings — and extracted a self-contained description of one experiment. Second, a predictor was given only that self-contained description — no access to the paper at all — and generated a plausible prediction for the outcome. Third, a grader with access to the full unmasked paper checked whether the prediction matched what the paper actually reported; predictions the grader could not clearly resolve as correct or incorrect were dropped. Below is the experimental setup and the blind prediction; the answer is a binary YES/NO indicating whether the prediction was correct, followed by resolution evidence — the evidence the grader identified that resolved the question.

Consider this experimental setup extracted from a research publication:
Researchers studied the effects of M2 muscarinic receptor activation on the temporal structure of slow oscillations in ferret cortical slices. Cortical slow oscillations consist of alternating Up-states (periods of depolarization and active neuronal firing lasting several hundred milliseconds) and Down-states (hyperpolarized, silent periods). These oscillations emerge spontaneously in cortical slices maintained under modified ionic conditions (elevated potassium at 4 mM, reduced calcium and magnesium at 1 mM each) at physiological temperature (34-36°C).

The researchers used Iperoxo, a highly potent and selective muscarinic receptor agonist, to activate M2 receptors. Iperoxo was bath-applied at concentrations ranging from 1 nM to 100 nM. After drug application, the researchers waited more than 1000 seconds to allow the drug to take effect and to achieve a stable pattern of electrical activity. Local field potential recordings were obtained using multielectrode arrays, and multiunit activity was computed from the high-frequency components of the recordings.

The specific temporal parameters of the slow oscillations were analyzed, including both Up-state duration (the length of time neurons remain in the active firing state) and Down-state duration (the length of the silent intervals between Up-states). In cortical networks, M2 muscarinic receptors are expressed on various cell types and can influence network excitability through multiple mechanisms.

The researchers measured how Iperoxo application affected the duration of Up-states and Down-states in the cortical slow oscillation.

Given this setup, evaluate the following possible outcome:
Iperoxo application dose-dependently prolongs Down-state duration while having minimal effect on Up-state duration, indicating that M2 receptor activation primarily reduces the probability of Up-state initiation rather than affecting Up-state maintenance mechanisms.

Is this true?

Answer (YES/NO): NO